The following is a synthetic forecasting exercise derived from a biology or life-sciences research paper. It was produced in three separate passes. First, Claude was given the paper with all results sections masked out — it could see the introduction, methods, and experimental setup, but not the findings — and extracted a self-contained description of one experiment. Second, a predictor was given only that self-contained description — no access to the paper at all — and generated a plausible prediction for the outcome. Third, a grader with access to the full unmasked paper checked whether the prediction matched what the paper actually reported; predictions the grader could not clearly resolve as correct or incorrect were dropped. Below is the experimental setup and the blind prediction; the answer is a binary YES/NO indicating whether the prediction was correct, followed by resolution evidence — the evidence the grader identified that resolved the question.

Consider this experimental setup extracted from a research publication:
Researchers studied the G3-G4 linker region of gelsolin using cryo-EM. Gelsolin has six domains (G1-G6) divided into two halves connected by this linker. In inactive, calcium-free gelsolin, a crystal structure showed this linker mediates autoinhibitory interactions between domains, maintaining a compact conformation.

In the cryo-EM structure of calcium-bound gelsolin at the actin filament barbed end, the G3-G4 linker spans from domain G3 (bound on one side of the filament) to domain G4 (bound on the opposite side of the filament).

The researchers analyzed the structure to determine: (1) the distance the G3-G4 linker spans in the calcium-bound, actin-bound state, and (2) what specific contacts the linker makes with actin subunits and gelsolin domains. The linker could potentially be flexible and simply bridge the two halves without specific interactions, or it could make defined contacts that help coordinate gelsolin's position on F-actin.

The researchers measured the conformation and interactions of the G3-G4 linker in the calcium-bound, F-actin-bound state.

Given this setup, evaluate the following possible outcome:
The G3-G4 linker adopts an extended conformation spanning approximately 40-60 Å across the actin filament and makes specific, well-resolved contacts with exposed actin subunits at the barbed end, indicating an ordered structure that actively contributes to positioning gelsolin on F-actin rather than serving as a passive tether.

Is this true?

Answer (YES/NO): NO